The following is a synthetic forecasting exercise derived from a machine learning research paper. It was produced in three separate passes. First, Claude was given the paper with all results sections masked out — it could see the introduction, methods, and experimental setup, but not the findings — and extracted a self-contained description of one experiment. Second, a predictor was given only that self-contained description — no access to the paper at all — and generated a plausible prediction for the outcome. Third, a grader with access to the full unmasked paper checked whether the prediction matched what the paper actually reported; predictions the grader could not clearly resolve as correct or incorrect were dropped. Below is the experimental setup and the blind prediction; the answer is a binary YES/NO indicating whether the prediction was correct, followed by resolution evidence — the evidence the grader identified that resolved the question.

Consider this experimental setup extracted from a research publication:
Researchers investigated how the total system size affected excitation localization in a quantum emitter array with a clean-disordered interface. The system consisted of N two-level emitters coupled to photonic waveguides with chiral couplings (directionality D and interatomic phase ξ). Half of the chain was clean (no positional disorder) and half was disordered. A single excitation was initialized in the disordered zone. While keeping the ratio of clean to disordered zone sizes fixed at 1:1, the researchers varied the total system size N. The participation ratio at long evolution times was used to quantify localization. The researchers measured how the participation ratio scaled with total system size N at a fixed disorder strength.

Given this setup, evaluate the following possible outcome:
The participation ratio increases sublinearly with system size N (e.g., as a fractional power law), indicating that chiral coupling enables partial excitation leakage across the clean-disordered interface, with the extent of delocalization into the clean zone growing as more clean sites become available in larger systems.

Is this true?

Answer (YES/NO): NO